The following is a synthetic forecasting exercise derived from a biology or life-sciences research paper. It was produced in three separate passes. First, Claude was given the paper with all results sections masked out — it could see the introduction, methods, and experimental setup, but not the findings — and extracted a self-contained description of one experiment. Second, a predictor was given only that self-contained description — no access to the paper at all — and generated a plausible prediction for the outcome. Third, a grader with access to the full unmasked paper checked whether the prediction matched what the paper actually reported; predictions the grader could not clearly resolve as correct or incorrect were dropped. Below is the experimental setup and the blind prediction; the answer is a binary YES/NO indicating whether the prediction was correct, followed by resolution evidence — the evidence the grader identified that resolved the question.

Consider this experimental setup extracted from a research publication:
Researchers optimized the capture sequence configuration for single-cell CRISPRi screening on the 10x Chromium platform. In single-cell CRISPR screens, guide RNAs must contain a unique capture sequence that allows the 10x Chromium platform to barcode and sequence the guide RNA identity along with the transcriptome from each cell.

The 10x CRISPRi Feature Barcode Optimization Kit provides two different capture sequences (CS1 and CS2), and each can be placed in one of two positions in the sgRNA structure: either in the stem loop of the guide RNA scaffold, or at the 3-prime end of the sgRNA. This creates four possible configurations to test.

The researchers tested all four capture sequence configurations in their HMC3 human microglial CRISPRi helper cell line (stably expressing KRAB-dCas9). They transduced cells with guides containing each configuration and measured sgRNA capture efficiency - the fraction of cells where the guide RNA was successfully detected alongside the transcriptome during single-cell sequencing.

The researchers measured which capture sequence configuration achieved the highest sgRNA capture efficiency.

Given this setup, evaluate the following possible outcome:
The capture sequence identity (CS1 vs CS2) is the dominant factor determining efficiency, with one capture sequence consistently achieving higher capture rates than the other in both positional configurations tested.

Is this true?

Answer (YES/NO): NO